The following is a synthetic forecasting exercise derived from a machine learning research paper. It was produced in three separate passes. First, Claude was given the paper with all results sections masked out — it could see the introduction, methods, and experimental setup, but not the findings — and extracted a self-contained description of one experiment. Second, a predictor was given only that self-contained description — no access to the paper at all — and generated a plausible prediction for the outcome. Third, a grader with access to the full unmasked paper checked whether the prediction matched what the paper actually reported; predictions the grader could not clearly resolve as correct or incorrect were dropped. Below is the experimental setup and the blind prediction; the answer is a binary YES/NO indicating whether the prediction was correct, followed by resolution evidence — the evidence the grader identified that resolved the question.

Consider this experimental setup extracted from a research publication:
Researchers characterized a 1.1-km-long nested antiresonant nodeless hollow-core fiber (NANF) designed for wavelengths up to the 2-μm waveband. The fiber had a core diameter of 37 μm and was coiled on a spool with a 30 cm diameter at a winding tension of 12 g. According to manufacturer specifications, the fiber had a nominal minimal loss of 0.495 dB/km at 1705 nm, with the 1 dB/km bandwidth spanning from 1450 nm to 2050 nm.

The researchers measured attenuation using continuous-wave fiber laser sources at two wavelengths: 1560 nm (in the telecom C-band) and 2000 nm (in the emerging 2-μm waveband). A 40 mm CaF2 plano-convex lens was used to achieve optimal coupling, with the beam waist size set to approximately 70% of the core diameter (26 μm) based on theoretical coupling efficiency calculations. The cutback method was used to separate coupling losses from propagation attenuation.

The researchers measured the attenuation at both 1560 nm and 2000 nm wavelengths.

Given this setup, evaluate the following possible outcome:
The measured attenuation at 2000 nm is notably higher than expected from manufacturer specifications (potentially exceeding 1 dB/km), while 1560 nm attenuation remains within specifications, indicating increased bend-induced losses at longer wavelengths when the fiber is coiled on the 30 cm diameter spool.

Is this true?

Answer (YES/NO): NO